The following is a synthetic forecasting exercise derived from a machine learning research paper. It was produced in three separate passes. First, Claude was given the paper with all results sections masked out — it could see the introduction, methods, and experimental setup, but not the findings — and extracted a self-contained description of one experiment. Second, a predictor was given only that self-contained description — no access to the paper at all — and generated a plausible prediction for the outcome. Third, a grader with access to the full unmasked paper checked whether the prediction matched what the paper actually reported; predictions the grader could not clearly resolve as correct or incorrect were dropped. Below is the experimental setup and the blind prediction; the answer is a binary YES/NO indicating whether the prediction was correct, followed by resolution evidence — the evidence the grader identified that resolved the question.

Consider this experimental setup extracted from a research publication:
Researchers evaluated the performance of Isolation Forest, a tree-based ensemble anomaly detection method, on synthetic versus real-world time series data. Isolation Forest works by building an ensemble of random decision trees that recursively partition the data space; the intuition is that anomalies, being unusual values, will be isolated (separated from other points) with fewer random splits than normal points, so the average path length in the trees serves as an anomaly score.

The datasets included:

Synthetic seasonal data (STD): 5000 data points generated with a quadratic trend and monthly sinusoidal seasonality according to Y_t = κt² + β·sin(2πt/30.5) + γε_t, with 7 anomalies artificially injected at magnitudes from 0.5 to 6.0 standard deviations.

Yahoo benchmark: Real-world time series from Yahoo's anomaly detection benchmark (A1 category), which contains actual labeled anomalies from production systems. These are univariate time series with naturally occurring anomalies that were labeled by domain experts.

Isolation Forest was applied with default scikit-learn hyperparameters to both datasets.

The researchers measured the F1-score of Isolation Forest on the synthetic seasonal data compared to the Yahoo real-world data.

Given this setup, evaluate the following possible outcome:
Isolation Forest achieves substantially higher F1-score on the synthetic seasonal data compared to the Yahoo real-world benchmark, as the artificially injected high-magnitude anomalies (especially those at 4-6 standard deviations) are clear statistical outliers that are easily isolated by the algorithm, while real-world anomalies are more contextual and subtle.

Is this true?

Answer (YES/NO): NO